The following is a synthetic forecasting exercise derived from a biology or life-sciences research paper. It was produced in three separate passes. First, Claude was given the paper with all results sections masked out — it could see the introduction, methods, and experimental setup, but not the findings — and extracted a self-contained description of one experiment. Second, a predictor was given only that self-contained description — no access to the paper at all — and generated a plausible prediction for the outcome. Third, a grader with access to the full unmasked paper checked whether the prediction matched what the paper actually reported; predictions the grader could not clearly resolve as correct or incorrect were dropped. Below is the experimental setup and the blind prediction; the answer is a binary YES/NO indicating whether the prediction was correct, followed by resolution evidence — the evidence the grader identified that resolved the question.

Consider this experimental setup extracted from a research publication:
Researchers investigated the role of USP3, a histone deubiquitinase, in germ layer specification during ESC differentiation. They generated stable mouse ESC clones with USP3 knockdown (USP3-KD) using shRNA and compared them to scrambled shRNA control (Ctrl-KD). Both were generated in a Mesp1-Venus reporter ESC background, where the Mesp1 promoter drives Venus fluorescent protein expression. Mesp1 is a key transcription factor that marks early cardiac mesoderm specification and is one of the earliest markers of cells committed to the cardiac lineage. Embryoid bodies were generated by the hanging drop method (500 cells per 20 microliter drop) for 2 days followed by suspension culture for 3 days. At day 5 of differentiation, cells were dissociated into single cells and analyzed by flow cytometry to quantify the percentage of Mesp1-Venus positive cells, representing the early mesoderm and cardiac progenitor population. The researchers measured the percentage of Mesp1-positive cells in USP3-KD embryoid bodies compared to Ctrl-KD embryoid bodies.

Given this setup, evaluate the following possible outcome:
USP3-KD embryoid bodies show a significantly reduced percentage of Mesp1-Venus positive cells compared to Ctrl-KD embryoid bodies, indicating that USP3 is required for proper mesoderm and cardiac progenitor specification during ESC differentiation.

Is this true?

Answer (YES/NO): NO